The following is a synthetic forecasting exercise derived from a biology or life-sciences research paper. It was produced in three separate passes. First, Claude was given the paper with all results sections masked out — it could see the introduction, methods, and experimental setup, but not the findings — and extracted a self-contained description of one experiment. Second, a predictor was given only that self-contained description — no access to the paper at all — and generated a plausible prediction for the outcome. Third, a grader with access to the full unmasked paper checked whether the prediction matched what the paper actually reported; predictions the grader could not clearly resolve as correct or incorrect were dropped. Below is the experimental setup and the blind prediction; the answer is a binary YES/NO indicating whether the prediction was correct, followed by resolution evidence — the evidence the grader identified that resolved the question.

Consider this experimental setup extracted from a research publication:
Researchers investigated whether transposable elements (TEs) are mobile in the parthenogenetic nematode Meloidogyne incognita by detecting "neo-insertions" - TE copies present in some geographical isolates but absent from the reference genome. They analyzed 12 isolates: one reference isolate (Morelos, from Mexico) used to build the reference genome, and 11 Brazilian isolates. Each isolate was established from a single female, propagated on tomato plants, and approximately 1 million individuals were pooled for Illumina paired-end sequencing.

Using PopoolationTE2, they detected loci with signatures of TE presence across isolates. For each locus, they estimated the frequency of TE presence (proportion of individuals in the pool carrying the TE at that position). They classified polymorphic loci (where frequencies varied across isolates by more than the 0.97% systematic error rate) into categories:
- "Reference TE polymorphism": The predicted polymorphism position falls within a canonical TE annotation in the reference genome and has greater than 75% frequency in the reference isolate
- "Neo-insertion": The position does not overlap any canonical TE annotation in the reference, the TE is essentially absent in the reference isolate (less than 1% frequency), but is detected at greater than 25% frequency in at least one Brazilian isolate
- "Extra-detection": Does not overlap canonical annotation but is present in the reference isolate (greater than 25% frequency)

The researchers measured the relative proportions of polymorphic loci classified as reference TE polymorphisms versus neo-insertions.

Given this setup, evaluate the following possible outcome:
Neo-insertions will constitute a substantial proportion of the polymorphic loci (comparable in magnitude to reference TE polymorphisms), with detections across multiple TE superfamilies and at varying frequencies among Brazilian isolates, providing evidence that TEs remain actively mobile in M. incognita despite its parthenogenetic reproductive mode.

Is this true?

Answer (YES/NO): NO